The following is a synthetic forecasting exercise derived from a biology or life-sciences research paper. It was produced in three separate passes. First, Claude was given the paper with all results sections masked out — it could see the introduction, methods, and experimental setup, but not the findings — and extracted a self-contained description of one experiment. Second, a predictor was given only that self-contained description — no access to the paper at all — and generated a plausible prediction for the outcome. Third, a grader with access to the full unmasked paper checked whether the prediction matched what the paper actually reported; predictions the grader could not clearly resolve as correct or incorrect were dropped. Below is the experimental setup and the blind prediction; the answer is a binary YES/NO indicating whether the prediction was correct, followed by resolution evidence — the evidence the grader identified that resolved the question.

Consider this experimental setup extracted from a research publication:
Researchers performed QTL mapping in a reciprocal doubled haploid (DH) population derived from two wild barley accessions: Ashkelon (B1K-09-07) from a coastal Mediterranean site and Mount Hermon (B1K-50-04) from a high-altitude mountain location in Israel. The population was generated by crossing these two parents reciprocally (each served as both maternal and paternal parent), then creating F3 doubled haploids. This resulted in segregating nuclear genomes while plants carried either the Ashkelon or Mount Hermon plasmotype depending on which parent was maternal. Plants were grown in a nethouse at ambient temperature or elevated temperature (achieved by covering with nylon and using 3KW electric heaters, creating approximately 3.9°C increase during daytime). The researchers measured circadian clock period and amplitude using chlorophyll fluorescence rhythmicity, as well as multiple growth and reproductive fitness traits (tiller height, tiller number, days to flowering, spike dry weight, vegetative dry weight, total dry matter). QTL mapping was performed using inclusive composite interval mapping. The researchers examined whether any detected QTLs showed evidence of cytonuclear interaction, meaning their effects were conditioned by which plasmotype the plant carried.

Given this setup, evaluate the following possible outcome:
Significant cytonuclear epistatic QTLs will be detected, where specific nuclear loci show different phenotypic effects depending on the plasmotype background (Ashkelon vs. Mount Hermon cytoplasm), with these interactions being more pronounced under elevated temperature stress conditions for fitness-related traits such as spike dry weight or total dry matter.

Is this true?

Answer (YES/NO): NO